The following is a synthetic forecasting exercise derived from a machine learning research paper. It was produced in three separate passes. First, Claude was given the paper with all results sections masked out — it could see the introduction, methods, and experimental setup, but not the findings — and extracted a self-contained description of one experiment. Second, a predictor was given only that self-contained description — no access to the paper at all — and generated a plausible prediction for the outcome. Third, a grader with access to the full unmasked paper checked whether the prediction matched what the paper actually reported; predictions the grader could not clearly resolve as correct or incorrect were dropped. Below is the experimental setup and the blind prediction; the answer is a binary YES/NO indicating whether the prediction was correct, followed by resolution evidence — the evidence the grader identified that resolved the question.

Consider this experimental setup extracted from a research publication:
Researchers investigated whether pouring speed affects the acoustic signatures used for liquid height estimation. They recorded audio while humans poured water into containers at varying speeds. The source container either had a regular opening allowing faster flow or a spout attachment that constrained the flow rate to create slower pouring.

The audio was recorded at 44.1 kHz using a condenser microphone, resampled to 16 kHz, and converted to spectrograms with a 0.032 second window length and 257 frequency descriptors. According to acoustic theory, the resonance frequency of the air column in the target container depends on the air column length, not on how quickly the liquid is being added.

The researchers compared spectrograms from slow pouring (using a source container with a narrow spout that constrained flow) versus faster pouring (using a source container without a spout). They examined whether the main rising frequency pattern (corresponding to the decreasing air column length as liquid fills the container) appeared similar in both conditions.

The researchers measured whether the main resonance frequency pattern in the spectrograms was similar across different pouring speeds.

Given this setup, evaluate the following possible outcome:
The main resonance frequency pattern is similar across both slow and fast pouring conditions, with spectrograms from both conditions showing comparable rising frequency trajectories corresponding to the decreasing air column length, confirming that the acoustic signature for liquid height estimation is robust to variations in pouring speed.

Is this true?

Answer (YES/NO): YES